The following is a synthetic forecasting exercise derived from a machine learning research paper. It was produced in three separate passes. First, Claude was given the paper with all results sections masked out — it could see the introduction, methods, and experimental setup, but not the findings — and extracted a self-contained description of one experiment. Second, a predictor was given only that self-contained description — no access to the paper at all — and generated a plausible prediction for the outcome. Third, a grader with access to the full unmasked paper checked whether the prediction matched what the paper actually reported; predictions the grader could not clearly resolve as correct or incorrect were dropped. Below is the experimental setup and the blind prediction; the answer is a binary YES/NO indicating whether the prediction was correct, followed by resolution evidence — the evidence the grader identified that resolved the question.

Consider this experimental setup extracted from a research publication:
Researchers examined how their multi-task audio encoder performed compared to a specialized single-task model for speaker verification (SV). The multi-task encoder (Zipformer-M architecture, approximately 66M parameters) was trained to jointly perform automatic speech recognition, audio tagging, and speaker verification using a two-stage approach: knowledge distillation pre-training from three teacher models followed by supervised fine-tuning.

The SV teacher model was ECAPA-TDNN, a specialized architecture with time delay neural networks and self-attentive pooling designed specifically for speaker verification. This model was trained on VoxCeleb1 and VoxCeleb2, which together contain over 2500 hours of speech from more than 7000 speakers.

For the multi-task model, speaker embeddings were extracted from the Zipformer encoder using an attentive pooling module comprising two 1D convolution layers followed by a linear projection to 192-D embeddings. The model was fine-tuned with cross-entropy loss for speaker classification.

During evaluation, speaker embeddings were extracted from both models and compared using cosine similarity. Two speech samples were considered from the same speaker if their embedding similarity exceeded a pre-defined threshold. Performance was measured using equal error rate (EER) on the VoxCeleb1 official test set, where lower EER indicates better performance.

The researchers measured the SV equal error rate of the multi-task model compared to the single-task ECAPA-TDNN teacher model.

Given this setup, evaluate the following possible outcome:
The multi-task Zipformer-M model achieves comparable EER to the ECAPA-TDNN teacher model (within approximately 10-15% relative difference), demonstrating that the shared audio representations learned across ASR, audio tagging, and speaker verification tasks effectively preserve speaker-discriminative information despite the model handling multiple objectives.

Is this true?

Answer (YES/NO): NO